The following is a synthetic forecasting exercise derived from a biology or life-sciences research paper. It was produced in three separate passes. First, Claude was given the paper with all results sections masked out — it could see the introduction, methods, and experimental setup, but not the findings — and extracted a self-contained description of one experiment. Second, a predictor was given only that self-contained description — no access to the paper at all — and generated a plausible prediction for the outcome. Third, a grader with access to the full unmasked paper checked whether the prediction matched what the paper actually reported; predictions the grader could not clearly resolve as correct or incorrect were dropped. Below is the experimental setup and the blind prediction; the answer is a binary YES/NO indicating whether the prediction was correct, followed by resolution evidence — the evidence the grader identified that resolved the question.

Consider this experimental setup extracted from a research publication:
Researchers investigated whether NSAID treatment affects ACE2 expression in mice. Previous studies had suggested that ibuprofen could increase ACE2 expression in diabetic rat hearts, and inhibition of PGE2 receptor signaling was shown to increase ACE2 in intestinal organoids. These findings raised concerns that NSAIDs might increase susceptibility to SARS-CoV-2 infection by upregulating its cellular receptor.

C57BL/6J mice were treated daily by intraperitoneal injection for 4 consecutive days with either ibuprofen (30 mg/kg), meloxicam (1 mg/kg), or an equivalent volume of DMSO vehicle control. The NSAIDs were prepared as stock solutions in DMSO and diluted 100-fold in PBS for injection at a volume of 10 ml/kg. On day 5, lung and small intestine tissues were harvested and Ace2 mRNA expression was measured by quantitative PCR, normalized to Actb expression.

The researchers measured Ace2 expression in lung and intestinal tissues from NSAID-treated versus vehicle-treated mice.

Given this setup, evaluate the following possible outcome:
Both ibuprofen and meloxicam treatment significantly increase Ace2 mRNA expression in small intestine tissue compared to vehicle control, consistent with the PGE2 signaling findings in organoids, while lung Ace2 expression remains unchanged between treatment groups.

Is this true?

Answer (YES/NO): NO